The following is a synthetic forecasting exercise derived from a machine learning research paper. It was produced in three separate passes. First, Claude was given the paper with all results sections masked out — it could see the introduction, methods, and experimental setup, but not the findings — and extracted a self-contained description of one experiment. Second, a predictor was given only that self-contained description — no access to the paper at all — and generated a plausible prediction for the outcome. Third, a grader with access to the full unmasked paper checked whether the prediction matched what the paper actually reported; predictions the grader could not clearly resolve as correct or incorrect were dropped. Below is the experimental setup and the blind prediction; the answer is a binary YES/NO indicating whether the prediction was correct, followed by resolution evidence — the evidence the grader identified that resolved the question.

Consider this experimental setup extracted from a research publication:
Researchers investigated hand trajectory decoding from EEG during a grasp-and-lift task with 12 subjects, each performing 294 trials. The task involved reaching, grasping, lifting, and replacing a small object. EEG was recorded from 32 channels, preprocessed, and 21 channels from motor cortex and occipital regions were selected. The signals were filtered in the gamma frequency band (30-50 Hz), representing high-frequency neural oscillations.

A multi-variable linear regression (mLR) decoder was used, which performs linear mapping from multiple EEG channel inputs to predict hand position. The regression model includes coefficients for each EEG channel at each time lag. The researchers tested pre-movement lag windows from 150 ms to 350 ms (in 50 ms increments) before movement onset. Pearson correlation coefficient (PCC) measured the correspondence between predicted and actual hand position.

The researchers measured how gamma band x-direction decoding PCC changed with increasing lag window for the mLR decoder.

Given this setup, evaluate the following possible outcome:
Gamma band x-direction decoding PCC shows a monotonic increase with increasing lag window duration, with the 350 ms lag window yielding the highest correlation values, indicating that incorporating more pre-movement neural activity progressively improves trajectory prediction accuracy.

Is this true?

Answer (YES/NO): YES